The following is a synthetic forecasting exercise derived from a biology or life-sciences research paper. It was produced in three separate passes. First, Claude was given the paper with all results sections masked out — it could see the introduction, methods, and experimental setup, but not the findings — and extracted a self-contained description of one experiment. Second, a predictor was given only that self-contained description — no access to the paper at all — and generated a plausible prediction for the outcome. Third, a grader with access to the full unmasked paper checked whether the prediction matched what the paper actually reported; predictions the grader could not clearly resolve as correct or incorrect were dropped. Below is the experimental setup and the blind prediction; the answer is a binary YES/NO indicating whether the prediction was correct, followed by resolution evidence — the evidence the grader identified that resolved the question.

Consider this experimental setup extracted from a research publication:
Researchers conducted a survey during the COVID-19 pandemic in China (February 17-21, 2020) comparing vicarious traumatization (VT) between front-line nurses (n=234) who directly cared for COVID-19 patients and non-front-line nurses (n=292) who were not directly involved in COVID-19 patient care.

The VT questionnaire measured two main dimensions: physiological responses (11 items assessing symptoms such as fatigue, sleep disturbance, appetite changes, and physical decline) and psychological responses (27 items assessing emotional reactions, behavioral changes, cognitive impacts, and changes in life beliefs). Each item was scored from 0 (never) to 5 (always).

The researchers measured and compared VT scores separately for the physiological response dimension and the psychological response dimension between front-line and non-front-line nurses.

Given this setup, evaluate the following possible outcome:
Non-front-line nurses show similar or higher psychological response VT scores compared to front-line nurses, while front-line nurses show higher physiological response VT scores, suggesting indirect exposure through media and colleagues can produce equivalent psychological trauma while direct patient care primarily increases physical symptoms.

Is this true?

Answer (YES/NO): NO